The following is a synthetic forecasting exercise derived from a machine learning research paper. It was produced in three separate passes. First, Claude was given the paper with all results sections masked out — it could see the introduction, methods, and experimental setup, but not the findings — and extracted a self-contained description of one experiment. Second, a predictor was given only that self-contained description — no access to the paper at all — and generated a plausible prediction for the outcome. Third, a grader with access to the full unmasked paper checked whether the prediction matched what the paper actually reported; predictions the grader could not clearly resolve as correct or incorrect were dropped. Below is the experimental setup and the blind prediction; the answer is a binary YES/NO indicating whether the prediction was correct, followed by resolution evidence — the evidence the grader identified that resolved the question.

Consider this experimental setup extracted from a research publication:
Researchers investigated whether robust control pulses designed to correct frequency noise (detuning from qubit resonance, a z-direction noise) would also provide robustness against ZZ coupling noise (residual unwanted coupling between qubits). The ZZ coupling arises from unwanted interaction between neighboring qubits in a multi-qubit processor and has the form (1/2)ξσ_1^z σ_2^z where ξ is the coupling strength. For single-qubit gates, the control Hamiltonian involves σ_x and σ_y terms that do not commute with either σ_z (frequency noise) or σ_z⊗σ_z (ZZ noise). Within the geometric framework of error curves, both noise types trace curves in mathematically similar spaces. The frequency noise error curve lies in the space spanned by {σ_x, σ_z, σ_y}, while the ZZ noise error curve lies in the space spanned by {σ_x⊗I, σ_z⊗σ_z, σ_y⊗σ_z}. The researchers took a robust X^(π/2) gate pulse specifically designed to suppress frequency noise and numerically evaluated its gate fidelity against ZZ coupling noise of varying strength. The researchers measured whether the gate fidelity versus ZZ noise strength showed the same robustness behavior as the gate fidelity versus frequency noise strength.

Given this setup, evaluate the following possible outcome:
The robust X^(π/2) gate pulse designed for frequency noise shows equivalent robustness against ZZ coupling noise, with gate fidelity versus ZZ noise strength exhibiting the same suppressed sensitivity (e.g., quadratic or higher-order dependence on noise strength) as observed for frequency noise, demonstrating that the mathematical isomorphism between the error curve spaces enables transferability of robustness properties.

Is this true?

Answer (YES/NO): YES